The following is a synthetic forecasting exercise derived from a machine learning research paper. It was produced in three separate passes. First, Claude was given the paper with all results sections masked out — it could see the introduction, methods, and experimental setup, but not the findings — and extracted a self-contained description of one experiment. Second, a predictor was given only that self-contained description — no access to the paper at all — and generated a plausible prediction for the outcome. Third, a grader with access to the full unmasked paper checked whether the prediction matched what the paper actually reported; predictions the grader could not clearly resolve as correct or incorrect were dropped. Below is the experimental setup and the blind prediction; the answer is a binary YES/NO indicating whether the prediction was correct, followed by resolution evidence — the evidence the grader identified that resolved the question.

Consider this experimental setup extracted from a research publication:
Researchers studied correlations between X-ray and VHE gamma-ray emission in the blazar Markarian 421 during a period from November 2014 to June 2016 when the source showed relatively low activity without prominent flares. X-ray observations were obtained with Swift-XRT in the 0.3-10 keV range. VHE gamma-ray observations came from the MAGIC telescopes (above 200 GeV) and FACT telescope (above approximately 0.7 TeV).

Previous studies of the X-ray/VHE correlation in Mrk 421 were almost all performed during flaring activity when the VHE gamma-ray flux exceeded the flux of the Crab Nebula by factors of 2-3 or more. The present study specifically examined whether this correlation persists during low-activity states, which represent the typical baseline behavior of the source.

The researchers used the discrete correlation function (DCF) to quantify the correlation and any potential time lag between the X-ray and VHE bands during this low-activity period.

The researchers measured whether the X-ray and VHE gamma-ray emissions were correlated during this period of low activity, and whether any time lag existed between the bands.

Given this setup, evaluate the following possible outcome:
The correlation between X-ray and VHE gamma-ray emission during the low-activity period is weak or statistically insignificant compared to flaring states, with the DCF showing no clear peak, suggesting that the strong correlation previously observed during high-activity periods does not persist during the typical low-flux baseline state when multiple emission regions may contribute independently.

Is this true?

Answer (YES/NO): NO